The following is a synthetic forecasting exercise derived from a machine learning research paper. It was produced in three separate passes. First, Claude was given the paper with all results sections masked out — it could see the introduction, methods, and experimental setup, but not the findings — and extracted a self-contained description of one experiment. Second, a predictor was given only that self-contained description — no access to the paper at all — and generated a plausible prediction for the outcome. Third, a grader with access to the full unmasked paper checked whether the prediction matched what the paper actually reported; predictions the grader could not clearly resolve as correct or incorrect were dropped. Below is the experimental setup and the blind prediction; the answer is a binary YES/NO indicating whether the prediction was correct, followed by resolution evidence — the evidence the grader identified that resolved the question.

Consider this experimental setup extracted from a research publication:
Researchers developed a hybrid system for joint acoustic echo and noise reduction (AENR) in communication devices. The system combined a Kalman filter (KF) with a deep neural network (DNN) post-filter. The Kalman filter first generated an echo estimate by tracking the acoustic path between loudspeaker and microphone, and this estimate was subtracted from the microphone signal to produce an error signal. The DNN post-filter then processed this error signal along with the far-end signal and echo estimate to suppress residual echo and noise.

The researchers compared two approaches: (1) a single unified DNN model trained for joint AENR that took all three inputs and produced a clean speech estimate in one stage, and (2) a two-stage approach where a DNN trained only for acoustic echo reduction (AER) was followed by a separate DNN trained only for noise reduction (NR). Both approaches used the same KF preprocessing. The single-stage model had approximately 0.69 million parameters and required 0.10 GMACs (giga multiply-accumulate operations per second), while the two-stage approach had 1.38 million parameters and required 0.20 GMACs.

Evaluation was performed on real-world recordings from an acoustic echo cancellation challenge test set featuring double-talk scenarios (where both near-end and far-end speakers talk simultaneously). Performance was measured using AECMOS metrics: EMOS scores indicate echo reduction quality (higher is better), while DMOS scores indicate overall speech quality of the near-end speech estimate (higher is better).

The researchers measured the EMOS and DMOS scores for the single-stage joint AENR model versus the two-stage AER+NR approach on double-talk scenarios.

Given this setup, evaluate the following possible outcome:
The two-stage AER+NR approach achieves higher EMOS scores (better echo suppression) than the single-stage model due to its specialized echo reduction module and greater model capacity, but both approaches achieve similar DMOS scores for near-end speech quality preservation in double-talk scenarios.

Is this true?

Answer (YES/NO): NO